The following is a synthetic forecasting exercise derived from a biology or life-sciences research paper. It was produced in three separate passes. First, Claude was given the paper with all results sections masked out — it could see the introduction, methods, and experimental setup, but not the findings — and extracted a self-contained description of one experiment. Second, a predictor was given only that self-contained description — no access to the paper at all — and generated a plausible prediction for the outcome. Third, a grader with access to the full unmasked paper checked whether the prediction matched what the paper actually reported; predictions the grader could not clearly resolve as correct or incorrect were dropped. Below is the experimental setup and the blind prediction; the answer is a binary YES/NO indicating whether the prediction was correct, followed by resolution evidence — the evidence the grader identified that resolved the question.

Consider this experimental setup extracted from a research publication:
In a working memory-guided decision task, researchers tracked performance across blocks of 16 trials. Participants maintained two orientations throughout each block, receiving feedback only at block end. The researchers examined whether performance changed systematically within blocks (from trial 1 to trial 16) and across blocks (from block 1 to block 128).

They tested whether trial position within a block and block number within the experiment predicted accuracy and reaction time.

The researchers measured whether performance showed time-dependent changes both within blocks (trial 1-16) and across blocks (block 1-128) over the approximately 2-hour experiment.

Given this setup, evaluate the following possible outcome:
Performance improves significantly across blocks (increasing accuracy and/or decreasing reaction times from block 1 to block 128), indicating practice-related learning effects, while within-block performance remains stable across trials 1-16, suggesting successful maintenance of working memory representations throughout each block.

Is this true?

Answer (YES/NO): NO